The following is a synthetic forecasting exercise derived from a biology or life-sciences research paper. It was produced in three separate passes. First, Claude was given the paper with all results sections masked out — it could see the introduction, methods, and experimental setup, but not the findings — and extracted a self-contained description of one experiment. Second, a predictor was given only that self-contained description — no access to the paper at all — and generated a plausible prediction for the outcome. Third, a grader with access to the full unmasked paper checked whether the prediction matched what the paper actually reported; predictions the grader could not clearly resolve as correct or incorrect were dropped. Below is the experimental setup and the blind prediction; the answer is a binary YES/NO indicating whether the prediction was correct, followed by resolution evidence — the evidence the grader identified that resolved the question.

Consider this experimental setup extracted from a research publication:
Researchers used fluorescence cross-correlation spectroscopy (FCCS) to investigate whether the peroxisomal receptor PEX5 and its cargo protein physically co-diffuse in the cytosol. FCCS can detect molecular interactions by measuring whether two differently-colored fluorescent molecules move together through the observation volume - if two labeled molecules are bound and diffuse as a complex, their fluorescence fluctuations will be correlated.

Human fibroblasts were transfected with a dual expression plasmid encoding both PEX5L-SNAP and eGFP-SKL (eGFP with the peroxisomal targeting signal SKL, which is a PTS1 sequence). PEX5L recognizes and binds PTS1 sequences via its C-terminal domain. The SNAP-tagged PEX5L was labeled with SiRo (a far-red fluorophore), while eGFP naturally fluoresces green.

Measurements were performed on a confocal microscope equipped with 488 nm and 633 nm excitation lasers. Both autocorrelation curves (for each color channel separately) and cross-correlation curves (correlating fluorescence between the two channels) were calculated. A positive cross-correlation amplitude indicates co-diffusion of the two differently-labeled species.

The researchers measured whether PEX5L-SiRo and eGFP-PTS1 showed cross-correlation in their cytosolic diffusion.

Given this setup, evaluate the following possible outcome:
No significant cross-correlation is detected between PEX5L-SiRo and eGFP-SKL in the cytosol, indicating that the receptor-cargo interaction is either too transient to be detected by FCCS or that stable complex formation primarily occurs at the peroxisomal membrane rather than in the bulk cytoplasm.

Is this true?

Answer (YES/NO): NO